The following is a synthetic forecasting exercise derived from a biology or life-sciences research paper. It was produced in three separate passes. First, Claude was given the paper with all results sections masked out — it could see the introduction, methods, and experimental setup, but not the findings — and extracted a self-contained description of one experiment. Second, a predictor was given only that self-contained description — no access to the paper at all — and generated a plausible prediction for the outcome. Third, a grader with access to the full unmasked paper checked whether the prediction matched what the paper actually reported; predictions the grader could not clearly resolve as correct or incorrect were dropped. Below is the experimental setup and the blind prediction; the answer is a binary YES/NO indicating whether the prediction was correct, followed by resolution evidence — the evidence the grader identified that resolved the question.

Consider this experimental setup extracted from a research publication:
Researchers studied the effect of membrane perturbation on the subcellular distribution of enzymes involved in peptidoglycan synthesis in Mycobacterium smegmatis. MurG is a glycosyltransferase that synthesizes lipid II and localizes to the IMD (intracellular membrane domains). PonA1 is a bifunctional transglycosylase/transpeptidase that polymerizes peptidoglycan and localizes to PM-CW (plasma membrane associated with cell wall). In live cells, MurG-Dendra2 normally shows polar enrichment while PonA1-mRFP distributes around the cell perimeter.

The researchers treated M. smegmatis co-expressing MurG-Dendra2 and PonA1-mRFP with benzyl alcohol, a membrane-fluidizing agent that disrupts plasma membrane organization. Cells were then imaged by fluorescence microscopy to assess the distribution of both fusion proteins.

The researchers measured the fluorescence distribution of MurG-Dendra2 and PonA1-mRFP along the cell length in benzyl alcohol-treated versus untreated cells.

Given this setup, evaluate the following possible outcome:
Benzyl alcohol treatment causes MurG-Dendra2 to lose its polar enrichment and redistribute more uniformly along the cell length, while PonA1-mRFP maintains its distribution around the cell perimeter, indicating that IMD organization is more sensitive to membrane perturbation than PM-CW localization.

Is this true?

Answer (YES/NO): NO